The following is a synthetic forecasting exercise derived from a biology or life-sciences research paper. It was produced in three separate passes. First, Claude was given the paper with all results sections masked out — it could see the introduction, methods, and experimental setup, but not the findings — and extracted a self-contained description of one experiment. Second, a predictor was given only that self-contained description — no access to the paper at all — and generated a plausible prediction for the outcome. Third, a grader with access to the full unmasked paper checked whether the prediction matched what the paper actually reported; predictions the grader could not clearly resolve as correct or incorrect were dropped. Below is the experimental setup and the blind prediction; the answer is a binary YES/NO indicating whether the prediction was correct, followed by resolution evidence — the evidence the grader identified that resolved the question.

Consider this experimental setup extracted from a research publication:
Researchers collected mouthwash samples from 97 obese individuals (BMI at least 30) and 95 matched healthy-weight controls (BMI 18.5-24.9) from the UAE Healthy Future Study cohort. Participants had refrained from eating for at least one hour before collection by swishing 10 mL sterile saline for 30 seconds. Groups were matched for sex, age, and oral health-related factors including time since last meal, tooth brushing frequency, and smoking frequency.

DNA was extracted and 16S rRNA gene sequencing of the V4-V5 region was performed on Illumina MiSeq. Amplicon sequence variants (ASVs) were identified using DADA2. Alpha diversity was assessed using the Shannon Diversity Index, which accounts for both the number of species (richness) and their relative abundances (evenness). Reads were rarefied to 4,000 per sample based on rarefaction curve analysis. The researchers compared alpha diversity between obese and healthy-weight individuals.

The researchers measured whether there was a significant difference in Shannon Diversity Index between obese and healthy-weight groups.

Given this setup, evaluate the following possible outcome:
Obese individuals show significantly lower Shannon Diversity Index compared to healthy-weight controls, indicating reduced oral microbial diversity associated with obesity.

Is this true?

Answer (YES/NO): YES